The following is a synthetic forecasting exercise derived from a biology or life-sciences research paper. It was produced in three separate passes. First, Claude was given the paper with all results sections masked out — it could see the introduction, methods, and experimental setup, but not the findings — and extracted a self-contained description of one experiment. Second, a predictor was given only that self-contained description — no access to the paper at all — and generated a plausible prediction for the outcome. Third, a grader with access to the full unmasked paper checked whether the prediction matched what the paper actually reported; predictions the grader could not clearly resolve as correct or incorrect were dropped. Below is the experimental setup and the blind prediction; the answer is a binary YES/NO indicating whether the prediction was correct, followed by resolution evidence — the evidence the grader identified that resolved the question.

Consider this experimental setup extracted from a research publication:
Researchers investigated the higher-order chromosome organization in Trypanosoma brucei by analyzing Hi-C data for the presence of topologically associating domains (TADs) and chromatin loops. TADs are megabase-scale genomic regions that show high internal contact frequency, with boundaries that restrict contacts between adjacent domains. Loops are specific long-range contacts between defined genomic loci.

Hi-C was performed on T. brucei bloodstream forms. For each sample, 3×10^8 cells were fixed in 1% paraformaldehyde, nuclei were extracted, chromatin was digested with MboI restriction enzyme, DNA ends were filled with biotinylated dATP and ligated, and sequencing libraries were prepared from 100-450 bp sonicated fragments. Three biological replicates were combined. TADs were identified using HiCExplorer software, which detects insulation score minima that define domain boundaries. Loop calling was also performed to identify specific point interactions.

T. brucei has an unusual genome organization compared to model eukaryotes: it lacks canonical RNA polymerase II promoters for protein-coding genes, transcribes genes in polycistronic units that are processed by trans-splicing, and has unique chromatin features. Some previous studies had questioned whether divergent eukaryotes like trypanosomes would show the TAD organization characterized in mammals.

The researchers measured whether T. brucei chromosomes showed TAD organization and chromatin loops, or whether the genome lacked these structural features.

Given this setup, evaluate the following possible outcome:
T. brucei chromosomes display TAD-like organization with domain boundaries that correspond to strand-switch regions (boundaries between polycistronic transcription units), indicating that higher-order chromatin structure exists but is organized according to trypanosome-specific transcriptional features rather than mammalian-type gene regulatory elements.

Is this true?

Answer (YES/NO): YES